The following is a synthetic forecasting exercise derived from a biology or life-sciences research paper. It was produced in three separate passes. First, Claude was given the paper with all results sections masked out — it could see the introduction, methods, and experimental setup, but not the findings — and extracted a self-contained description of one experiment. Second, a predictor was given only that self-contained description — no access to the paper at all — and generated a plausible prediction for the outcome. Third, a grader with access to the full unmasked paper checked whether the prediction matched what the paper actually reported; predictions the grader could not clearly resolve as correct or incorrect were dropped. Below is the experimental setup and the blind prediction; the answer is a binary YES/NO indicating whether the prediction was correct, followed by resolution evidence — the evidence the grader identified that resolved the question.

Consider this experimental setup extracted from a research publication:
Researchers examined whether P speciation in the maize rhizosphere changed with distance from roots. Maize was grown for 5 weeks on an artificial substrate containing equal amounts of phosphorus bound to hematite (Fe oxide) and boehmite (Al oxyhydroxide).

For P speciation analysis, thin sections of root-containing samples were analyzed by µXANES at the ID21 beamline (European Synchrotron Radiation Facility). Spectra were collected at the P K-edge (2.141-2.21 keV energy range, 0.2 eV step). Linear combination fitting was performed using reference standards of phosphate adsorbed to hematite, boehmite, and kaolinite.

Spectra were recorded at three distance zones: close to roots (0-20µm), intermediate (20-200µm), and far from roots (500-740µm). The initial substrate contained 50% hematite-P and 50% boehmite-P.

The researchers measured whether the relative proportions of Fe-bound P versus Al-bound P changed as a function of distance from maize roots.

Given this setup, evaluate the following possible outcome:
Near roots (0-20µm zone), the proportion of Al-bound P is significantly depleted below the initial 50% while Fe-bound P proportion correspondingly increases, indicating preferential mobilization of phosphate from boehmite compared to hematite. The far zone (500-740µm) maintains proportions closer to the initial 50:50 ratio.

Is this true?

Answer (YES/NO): YES